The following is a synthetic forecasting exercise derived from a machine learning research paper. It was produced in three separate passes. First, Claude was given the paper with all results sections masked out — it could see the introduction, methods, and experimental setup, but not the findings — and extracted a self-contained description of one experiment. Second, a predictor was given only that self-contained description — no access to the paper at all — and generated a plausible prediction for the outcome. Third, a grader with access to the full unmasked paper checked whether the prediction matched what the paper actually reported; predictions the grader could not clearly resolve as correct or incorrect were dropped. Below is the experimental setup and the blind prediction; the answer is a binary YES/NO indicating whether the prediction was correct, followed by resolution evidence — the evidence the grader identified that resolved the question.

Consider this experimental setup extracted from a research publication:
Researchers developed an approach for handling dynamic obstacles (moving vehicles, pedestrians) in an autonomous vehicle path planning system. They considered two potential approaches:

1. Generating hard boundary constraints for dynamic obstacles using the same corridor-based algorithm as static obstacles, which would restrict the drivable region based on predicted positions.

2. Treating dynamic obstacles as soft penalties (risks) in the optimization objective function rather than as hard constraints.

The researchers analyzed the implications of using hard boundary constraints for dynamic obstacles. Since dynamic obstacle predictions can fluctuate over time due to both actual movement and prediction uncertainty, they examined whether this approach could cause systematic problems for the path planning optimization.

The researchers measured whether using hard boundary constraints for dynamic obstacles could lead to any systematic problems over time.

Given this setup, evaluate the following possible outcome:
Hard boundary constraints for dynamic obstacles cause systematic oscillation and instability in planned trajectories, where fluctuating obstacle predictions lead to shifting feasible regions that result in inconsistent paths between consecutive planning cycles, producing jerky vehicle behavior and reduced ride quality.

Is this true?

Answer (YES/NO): NO